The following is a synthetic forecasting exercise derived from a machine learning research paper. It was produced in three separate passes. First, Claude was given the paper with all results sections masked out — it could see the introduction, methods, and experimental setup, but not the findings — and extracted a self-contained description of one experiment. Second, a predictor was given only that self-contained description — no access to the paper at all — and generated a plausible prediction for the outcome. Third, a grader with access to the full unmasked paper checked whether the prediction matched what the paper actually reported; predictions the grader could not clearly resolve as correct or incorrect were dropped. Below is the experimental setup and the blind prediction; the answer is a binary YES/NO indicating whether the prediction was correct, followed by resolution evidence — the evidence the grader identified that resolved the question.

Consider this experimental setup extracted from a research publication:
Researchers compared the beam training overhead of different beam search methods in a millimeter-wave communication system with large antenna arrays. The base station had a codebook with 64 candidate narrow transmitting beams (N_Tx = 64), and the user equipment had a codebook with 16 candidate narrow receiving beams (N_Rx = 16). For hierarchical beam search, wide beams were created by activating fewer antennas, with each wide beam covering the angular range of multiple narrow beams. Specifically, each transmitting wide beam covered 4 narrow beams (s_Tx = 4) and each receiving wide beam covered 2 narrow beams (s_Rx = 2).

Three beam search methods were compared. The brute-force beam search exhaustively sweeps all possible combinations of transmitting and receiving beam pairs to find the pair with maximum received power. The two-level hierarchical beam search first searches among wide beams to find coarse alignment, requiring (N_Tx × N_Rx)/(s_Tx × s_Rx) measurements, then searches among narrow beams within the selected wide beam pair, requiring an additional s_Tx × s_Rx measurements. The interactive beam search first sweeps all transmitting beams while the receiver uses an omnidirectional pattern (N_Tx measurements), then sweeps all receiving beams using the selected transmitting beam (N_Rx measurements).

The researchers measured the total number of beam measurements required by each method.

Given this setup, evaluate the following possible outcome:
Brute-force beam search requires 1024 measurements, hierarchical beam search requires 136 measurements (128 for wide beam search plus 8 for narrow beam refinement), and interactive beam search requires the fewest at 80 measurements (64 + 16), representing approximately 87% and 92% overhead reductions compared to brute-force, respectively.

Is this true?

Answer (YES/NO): YES